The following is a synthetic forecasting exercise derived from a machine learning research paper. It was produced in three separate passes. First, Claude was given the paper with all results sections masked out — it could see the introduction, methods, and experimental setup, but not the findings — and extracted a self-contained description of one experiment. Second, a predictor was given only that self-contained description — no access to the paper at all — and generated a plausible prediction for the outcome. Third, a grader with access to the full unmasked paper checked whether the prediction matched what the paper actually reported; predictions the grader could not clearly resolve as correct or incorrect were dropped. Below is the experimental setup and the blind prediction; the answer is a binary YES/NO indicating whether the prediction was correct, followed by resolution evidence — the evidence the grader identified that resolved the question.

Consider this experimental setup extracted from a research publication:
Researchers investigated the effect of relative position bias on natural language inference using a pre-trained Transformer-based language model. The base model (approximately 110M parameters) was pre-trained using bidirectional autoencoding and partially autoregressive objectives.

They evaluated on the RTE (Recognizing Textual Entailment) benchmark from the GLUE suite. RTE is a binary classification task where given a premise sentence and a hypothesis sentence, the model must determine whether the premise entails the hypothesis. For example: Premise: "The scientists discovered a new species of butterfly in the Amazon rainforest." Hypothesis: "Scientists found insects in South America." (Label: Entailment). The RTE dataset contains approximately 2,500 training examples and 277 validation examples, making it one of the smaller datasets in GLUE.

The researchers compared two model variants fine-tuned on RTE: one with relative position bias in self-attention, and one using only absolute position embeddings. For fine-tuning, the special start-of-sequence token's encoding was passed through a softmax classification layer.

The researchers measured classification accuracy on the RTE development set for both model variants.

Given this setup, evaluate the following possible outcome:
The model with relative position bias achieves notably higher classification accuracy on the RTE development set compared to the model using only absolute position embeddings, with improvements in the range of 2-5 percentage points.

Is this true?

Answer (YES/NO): YES